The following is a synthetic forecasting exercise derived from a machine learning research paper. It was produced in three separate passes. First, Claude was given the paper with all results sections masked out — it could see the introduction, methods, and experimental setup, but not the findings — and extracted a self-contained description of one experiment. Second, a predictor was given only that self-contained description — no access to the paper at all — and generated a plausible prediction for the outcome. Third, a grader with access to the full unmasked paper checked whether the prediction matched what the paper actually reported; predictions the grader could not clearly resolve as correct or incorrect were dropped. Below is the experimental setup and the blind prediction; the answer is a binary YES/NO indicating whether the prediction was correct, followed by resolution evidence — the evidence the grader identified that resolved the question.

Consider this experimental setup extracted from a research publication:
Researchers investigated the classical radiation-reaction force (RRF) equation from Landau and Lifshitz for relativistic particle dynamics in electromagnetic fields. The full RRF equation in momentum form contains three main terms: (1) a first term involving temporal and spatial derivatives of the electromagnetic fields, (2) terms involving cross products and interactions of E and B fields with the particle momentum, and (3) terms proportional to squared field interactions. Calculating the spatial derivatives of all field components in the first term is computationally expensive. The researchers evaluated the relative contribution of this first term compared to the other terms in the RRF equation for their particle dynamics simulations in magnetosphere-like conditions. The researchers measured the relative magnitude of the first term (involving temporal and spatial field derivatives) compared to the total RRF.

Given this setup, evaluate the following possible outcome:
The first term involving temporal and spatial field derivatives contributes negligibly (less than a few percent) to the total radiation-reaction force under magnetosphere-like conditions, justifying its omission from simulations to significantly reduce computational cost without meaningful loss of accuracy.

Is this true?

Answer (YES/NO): YES